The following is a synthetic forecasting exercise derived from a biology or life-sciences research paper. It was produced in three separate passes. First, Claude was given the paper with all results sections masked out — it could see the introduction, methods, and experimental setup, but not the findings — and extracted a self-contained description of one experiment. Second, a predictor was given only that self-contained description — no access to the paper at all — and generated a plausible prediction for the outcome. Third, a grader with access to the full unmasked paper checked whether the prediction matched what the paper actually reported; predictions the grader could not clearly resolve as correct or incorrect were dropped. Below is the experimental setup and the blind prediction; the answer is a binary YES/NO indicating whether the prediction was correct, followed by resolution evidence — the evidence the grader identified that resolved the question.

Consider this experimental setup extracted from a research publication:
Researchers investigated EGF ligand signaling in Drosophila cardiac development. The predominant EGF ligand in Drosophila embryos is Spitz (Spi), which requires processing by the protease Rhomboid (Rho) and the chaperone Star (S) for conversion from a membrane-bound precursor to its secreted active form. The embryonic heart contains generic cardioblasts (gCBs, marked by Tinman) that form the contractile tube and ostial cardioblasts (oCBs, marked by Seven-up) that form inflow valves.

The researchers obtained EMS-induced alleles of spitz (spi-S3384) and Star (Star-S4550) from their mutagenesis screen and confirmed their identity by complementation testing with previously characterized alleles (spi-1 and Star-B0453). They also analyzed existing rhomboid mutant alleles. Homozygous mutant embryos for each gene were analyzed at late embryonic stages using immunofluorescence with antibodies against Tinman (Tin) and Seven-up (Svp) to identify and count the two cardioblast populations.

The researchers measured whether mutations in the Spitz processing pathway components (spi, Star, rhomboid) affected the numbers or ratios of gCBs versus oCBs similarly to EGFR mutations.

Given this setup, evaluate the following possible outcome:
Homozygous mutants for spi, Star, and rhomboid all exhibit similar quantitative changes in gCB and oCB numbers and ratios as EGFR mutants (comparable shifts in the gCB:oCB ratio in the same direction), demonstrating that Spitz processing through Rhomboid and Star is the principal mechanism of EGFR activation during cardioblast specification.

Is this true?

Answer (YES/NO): NO